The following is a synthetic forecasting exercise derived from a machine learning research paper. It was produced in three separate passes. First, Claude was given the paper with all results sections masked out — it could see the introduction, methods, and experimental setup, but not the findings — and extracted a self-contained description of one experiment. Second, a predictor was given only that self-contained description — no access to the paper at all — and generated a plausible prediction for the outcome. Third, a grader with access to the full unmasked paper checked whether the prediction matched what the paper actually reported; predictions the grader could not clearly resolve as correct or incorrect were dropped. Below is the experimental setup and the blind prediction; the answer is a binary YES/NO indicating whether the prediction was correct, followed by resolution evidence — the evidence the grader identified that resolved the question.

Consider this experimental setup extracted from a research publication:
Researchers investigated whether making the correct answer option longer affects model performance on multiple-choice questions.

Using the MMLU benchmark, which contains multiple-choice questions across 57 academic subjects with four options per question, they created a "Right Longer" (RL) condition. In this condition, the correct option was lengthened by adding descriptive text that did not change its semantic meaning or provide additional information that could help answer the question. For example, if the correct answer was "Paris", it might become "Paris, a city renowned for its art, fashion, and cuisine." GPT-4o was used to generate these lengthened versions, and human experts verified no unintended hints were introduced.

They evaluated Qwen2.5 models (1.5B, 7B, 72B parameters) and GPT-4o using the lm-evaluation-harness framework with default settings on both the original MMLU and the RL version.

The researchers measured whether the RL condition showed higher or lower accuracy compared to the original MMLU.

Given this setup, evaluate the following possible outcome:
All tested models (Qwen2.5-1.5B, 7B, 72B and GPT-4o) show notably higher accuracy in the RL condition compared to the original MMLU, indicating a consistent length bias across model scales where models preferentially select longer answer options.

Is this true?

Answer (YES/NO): YES